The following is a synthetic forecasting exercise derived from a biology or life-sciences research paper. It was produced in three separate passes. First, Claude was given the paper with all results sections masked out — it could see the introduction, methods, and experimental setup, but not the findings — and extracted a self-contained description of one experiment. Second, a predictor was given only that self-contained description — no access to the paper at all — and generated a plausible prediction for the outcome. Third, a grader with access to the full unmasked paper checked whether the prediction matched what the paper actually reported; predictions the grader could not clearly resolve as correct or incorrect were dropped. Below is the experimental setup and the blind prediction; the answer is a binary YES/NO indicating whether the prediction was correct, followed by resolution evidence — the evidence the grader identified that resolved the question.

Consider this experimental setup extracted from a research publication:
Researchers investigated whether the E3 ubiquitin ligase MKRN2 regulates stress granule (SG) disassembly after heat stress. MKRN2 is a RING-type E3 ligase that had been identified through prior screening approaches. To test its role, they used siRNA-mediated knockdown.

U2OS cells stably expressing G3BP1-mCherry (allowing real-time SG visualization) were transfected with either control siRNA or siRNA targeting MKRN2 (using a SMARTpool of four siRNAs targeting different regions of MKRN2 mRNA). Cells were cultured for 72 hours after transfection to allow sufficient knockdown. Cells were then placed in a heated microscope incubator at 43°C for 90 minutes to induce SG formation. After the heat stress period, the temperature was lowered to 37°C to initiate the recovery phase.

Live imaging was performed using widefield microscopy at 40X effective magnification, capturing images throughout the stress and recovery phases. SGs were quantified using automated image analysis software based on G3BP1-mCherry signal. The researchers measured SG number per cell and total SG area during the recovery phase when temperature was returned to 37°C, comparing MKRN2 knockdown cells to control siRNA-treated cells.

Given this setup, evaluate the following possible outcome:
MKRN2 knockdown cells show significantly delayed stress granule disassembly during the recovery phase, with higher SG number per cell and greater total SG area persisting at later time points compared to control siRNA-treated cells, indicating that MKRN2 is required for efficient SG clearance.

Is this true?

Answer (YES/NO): YES